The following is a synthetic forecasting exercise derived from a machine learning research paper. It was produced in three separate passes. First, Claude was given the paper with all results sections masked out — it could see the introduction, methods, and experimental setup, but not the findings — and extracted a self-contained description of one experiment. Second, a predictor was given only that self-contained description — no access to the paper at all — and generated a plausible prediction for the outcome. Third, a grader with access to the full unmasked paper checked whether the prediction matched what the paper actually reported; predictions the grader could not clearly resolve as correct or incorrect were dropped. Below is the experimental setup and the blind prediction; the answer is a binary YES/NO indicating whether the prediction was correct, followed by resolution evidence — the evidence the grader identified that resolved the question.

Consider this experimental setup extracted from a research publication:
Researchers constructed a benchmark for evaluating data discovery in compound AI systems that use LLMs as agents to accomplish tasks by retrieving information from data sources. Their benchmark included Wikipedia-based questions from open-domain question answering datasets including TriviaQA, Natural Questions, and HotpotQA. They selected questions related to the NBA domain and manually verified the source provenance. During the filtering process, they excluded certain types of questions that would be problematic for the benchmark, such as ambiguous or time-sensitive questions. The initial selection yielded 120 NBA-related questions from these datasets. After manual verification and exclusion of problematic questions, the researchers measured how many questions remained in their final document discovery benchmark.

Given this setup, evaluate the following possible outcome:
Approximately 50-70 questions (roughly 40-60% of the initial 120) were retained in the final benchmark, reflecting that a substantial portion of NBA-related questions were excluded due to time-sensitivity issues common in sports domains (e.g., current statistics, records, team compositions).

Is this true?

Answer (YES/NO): YES